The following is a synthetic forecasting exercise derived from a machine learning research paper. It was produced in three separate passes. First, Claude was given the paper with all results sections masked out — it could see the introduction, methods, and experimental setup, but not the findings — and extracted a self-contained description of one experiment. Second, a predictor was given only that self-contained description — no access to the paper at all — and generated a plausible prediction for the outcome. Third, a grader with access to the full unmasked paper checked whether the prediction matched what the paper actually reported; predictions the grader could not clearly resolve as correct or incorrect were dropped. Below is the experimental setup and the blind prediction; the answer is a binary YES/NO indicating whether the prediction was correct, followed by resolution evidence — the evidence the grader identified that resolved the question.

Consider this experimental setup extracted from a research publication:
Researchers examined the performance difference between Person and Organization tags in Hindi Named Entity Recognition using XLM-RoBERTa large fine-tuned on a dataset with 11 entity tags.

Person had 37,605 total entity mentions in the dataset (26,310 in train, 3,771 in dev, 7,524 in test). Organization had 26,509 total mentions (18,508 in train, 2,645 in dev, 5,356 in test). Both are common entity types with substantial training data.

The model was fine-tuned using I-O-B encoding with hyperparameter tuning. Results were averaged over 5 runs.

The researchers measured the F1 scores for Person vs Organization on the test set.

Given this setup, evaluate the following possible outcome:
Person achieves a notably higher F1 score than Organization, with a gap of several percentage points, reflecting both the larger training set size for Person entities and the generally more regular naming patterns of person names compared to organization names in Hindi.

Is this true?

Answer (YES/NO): YES